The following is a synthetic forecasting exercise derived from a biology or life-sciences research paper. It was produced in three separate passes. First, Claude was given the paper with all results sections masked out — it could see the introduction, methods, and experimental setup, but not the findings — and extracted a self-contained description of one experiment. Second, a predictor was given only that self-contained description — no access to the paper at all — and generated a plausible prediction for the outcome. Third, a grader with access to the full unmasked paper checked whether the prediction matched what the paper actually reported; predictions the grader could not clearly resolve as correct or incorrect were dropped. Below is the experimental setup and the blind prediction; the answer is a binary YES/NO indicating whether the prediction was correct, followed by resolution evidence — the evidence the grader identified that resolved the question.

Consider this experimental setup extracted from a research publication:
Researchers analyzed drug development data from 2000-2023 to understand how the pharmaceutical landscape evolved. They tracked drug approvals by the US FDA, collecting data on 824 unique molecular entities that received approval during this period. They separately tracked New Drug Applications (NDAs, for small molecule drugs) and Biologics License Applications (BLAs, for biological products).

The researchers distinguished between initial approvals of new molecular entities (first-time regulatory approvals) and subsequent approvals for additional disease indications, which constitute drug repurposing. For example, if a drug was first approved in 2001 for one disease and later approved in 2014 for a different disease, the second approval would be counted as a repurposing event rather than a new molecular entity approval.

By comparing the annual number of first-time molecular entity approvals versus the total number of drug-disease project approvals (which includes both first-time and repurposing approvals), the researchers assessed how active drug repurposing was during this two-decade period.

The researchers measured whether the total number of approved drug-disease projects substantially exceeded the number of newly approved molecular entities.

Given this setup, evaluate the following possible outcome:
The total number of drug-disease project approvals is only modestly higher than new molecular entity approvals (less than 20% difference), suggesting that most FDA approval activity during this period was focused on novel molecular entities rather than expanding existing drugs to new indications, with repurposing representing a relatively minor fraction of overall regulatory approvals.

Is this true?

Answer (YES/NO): NO